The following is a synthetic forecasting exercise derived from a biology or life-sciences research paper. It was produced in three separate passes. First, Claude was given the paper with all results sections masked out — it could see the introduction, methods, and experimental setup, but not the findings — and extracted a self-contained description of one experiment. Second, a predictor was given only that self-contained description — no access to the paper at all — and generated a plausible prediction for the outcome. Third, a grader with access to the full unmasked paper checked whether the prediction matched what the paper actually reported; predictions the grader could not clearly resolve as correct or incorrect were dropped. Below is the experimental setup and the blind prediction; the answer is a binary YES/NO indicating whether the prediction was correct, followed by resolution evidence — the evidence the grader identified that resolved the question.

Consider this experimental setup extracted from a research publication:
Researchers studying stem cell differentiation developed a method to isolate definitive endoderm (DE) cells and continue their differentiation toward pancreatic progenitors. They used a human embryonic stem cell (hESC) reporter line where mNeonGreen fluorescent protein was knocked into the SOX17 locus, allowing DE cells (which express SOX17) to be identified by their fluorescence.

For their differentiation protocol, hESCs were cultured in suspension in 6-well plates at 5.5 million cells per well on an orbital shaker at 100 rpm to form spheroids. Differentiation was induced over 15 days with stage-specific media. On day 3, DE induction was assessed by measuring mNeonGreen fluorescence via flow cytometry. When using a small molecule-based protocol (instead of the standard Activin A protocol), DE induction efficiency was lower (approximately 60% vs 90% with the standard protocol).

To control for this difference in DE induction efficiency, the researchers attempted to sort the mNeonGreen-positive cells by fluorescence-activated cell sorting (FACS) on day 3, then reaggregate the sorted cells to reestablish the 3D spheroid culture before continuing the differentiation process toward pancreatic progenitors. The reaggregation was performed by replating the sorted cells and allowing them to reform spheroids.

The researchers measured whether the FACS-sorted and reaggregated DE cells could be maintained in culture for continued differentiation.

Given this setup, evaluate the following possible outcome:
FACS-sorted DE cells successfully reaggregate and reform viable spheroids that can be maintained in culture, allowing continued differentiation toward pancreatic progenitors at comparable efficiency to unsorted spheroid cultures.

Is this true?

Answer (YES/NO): NO